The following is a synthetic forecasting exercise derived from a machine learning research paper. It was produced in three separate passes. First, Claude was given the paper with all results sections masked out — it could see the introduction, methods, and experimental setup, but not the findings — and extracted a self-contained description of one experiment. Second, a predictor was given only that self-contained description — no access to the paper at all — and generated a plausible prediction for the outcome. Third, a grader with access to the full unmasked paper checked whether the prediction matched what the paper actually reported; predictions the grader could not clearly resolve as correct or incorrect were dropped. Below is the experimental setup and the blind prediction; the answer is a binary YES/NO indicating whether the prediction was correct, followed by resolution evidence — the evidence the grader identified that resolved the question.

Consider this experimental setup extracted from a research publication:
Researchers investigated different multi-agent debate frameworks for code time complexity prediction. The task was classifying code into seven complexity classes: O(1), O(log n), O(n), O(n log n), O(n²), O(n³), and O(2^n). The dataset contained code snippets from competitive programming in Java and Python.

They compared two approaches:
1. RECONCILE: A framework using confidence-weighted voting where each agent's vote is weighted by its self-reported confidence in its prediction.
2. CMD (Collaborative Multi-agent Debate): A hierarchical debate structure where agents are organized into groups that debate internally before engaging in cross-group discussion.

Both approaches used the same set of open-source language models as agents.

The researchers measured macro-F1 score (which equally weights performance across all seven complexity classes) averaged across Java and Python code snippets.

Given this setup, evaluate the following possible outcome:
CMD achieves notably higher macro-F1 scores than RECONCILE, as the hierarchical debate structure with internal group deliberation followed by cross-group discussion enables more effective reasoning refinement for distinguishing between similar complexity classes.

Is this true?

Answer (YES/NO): NO